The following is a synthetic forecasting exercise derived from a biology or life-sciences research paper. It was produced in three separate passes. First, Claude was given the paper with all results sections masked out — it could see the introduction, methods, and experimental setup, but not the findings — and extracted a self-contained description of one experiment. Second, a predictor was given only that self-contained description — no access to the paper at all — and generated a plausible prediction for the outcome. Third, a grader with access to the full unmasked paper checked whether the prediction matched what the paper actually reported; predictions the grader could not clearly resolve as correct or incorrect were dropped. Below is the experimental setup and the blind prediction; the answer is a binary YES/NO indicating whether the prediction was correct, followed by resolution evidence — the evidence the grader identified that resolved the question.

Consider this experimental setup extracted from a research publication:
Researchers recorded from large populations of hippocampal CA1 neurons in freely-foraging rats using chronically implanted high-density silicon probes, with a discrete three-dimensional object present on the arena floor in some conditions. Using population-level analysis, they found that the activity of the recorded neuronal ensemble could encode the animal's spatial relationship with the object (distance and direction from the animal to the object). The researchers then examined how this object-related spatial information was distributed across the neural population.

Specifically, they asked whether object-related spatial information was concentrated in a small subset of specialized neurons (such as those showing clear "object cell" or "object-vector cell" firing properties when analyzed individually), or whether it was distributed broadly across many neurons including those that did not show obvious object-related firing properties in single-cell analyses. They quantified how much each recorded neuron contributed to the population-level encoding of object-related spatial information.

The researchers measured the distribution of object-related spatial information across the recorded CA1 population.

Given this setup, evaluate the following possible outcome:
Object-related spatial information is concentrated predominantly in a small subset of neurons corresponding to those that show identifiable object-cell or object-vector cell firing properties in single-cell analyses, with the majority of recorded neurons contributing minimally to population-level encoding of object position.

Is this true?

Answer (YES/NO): NO